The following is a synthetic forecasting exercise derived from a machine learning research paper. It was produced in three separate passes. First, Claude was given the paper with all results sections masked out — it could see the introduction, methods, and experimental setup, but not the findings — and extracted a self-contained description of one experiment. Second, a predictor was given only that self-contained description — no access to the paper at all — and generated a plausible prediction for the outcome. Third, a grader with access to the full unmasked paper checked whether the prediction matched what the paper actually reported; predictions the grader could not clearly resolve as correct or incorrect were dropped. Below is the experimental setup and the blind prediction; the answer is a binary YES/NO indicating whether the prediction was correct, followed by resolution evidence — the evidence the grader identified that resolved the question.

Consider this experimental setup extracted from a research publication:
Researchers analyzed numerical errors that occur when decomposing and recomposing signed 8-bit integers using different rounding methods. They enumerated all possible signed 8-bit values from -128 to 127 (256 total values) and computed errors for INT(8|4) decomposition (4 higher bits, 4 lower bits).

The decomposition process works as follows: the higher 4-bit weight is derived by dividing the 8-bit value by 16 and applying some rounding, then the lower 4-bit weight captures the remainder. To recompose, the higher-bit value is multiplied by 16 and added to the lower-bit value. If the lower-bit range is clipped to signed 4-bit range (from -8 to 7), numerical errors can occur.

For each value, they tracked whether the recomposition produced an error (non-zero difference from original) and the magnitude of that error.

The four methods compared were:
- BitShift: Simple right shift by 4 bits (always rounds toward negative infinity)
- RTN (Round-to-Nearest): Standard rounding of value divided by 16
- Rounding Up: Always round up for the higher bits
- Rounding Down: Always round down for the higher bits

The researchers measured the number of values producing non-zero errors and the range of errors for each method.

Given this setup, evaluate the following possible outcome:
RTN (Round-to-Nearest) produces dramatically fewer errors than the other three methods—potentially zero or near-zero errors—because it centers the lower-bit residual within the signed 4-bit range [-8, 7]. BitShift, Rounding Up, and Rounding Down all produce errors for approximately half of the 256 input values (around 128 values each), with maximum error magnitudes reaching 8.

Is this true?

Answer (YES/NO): NO